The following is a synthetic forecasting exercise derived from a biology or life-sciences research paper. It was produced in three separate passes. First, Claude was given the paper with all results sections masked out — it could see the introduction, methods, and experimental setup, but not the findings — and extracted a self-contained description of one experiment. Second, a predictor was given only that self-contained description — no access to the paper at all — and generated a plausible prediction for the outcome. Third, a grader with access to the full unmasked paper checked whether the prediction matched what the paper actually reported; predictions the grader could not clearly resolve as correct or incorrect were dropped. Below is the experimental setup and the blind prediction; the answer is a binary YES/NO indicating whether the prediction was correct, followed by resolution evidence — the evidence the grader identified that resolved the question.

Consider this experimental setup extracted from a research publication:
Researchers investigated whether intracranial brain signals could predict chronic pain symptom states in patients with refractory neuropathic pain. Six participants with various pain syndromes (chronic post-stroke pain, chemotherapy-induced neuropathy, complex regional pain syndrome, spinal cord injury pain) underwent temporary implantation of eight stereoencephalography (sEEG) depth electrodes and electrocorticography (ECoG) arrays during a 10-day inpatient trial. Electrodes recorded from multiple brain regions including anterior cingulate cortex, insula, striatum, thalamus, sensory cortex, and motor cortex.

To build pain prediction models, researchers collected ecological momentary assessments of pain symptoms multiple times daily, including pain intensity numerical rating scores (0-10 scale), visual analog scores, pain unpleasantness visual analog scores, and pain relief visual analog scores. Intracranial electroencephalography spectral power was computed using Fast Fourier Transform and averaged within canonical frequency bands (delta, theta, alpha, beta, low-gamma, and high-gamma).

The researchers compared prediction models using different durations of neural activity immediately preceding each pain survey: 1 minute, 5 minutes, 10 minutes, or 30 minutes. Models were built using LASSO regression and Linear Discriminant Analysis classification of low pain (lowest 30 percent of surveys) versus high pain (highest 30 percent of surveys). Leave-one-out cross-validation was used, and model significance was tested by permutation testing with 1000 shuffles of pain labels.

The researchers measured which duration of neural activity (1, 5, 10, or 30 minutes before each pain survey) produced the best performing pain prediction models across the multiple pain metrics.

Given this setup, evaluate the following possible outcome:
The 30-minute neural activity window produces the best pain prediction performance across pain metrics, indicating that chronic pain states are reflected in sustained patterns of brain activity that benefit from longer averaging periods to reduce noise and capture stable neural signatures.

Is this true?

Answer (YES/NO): NO